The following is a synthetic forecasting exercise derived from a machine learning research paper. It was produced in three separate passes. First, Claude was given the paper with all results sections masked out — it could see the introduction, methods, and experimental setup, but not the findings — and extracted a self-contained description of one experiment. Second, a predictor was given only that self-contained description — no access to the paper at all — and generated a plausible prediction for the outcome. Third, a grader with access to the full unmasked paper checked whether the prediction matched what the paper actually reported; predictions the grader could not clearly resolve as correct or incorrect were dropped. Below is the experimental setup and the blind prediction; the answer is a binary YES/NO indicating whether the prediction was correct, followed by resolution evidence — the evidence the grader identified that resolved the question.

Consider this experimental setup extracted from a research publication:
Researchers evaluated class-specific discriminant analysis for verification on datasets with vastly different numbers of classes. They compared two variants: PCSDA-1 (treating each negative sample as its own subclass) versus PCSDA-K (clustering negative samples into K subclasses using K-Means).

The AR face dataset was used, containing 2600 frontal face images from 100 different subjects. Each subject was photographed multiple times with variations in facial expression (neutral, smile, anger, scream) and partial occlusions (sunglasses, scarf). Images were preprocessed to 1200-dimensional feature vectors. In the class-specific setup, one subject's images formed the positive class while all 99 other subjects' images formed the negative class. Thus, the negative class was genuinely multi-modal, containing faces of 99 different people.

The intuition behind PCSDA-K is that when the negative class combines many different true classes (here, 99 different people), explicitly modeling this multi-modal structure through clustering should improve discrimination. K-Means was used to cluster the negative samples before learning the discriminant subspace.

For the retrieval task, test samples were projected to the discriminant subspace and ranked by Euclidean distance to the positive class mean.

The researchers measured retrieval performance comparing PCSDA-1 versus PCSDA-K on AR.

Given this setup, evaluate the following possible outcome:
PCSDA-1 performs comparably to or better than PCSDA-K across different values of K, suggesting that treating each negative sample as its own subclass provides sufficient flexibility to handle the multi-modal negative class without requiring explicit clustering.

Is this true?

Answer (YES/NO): YES